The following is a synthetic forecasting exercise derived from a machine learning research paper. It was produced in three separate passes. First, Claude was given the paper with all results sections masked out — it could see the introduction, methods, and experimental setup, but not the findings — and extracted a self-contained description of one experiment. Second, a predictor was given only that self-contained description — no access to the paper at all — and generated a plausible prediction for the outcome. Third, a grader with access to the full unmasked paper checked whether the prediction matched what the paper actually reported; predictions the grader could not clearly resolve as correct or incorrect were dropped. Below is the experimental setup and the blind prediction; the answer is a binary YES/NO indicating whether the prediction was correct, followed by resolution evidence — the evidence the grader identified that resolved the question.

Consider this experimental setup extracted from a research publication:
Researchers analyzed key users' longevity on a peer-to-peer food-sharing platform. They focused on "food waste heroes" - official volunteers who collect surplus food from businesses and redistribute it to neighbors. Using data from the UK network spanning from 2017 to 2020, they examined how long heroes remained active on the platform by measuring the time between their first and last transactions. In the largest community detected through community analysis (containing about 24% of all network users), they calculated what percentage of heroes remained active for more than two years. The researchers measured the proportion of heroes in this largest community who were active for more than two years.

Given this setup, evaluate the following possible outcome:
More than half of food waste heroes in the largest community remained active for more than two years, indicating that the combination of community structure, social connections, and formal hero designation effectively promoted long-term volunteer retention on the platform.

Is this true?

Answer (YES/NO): YES